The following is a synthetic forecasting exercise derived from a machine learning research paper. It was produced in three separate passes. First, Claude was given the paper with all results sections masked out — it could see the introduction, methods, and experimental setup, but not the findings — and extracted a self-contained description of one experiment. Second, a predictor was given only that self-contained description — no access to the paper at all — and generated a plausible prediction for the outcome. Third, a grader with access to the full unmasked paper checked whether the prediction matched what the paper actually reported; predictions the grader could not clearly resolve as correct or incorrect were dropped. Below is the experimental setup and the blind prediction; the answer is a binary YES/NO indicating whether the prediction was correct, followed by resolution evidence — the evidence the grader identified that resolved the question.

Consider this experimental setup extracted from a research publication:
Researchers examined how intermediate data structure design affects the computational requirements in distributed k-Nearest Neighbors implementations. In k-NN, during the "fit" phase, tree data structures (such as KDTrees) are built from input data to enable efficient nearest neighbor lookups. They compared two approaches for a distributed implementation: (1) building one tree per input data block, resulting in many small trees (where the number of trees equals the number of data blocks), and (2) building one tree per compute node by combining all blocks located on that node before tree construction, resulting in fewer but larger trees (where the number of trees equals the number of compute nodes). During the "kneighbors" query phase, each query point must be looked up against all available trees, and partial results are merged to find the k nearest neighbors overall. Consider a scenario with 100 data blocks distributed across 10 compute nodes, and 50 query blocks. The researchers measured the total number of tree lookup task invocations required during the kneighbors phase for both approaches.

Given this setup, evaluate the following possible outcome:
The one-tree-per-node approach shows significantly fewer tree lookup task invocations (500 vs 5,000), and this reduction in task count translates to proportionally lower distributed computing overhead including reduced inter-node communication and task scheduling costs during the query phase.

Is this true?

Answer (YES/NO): YES